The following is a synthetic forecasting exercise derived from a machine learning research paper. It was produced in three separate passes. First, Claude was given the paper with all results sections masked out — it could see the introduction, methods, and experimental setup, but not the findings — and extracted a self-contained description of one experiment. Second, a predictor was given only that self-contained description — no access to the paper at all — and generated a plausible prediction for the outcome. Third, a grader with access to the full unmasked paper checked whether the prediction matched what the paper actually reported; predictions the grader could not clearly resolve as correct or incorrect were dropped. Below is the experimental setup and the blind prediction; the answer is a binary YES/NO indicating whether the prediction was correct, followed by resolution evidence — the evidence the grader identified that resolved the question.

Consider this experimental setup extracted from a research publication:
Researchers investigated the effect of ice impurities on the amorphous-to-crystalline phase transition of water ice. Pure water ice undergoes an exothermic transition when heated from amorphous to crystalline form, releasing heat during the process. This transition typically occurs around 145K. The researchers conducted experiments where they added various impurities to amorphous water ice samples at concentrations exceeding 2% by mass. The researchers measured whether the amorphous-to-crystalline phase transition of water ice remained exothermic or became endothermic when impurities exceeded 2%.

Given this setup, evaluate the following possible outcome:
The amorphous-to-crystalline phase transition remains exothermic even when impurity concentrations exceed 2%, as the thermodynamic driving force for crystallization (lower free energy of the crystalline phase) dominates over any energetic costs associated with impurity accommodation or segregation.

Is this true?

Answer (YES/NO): NO